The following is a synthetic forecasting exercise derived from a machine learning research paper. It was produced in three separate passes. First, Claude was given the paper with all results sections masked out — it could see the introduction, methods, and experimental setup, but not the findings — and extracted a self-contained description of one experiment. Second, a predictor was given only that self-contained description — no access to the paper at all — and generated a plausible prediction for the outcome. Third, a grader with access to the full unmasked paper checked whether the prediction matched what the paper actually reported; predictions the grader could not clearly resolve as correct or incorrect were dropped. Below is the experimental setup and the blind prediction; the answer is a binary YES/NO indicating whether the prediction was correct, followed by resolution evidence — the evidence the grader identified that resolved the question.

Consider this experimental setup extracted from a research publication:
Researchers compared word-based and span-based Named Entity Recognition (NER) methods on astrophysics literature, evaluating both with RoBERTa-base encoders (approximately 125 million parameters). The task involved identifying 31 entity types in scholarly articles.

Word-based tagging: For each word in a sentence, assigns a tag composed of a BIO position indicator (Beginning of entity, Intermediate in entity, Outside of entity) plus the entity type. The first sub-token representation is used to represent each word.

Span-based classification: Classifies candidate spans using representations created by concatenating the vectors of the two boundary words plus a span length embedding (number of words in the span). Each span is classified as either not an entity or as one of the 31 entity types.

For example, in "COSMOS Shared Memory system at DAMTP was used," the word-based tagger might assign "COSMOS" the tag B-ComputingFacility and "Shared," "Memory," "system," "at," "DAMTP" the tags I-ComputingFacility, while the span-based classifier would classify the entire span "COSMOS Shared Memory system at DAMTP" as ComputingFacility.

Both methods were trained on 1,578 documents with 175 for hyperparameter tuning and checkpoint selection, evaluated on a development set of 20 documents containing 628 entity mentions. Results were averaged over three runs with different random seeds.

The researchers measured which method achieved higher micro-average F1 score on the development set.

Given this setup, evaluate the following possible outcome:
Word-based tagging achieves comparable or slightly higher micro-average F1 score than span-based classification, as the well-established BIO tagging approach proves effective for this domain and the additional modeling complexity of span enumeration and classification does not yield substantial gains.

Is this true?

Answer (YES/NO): NO